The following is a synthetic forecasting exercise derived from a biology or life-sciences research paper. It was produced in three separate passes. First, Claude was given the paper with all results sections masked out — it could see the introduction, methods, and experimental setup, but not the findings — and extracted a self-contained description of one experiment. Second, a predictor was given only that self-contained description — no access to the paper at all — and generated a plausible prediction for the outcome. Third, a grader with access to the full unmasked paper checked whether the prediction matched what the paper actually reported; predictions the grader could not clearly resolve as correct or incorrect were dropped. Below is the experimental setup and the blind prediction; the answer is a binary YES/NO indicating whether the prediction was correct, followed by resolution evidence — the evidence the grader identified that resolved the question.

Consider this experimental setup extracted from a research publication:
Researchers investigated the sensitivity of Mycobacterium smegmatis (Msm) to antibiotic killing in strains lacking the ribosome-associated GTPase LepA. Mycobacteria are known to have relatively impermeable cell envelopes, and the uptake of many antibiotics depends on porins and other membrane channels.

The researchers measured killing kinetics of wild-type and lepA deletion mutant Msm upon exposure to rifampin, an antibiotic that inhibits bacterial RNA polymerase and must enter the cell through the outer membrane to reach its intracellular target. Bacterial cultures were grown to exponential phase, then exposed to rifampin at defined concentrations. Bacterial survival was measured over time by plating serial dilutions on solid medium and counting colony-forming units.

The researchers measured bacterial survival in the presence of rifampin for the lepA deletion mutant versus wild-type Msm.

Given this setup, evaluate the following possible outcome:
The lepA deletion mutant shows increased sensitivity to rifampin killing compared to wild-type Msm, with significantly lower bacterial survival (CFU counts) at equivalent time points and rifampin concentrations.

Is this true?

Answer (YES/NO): NO